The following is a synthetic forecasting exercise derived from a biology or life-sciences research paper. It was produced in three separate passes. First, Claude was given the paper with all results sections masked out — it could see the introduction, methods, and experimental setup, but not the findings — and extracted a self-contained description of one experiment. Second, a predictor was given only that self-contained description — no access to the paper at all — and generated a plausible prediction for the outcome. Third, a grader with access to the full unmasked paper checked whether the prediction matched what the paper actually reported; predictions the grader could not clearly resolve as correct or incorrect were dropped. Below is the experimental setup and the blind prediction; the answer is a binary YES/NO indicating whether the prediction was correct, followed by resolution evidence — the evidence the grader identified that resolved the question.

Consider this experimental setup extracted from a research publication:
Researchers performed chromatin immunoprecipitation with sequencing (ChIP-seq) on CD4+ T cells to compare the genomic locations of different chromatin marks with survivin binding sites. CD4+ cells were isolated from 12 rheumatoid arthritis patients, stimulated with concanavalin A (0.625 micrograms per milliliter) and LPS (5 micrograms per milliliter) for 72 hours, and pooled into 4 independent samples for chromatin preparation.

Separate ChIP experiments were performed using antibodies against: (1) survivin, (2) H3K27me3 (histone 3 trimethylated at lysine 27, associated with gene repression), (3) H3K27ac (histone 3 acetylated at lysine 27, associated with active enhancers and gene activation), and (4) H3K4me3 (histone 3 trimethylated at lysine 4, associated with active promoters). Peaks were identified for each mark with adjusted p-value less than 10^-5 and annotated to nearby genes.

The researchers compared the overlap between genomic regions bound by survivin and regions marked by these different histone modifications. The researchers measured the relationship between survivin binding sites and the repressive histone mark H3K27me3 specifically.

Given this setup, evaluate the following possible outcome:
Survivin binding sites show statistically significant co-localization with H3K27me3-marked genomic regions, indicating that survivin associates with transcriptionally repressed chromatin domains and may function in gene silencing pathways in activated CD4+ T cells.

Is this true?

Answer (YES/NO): YES